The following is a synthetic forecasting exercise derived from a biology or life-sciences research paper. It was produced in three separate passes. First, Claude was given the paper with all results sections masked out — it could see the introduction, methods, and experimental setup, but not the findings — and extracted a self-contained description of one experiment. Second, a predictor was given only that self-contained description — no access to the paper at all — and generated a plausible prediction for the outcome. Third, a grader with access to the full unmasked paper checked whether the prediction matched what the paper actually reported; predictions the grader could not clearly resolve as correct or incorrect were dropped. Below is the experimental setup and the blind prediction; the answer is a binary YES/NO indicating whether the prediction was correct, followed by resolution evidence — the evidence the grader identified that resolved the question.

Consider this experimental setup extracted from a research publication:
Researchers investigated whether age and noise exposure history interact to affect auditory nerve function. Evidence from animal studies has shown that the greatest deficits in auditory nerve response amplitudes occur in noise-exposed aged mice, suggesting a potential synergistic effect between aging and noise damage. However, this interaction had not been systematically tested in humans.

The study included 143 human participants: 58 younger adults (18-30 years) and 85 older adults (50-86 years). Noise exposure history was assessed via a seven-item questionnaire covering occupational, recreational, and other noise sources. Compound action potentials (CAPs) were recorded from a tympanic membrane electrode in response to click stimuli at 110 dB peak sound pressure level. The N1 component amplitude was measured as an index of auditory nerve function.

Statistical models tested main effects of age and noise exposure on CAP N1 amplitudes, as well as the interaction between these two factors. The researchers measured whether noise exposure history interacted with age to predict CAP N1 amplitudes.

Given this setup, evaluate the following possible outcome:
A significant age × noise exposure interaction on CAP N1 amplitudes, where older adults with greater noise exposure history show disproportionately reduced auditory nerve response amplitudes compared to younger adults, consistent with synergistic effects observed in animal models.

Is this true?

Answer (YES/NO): NO